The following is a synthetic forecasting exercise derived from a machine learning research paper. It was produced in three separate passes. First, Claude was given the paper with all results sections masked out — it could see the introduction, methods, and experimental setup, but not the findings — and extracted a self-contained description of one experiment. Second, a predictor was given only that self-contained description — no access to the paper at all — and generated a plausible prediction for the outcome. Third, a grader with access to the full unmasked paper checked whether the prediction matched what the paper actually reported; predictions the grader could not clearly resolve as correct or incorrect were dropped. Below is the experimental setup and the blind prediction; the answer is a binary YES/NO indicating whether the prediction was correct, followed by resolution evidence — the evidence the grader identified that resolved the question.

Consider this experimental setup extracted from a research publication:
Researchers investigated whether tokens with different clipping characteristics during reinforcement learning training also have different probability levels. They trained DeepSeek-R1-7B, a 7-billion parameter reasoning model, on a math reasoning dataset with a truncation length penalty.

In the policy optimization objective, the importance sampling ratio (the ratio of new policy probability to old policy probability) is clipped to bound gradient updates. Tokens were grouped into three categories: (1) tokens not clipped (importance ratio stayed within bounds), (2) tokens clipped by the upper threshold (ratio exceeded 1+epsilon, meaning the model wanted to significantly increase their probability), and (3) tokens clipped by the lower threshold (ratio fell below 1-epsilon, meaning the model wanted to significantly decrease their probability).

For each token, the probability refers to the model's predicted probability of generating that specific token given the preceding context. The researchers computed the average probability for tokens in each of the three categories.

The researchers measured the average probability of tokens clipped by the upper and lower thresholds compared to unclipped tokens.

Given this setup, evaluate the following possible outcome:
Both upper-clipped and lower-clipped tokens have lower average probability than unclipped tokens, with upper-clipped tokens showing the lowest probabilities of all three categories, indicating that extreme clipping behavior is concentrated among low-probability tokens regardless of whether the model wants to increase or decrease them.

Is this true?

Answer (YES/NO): YES